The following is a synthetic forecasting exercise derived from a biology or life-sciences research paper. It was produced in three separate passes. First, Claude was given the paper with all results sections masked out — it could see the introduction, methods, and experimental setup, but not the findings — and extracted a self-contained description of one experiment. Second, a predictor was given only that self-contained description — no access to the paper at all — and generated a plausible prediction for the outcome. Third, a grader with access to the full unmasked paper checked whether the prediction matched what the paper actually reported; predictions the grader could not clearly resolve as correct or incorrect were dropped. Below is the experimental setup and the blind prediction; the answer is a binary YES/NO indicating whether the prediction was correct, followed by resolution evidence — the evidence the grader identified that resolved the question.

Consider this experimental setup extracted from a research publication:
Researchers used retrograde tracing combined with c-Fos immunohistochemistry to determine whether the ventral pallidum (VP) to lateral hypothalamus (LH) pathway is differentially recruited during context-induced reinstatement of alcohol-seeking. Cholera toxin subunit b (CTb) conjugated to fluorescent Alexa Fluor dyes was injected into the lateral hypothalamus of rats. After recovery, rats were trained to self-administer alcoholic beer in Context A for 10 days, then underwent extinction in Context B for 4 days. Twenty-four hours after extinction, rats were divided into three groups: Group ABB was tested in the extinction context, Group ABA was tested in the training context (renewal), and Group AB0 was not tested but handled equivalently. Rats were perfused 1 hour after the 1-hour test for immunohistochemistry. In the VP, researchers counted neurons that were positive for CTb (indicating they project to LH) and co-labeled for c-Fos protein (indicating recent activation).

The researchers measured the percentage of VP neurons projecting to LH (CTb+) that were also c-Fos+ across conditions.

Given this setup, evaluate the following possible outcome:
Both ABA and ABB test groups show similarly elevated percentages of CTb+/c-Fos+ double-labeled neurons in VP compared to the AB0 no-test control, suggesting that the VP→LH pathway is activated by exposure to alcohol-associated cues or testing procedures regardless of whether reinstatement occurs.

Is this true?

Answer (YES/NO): NO